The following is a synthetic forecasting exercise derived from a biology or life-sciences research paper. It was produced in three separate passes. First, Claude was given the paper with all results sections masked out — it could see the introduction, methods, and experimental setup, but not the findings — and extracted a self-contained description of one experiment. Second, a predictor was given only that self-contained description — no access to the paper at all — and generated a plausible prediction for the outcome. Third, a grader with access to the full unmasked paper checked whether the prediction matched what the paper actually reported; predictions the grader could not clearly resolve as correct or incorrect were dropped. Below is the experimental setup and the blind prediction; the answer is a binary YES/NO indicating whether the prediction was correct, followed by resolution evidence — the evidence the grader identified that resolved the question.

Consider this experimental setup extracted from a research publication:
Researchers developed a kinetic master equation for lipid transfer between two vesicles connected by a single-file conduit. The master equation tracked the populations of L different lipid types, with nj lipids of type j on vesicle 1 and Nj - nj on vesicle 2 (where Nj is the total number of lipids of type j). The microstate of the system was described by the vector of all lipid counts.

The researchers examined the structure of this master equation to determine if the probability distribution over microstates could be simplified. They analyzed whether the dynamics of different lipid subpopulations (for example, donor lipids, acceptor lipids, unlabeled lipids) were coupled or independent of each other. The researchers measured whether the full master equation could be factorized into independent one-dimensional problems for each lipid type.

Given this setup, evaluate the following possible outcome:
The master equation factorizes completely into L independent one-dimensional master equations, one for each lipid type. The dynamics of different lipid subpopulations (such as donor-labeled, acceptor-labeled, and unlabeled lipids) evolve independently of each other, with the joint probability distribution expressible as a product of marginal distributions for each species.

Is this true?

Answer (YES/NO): YES